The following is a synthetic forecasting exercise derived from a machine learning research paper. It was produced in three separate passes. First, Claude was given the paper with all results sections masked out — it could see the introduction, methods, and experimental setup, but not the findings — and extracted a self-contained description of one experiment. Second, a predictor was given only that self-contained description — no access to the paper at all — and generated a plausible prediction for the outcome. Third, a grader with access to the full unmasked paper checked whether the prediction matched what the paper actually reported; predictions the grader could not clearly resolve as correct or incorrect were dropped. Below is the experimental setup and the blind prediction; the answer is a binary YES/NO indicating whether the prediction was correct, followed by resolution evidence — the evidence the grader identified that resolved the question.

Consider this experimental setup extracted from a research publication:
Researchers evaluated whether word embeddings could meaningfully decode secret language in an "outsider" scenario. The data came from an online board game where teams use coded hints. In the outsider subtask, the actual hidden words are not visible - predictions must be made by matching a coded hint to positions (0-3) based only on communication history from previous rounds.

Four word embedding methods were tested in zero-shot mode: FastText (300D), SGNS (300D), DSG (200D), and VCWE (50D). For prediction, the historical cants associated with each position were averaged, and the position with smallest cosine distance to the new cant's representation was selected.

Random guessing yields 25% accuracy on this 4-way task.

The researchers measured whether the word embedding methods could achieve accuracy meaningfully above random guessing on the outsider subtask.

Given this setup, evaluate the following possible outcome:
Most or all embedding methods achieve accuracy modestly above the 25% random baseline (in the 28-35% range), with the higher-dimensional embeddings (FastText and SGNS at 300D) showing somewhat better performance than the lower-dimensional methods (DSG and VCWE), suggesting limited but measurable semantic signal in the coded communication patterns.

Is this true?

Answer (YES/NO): NO